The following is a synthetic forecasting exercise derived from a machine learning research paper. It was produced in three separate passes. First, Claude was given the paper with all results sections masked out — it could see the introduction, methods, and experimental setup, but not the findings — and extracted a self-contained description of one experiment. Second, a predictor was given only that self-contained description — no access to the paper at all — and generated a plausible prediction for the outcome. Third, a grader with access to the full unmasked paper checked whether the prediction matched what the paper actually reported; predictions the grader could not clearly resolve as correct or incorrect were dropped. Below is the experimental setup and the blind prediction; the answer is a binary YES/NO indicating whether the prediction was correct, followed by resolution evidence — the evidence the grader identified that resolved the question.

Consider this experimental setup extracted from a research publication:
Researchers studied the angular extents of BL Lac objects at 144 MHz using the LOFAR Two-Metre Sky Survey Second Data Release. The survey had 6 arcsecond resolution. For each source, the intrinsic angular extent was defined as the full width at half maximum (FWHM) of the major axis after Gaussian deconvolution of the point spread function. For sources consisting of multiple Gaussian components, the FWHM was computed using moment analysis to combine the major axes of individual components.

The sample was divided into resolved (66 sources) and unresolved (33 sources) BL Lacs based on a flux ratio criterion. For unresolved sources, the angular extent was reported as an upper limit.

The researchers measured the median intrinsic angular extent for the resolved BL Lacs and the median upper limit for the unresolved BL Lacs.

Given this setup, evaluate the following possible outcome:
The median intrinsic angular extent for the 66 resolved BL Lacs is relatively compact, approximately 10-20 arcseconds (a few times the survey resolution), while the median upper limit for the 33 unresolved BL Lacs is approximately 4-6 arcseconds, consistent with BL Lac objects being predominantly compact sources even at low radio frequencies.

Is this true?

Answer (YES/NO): YES